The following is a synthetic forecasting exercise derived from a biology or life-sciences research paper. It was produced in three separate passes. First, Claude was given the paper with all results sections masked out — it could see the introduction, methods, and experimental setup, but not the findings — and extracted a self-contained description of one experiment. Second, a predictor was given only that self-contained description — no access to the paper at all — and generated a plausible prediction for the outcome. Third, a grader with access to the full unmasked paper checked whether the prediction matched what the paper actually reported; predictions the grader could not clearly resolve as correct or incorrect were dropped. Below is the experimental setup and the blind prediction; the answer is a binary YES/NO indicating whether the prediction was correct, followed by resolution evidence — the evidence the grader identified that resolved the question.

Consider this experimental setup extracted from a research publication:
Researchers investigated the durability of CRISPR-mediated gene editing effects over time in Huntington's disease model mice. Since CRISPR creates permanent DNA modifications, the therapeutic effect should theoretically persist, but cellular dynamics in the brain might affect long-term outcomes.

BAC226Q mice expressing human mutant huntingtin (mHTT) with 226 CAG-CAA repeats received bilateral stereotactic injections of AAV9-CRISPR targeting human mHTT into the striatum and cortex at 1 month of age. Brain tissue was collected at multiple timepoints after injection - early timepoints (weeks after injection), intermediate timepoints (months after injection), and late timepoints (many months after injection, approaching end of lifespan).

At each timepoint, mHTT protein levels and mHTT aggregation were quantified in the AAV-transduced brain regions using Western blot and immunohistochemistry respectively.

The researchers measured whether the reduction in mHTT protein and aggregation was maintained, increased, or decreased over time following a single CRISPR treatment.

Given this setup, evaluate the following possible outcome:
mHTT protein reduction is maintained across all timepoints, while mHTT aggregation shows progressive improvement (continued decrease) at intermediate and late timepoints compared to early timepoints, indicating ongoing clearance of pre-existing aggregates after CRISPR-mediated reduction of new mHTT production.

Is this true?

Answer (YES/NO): NO